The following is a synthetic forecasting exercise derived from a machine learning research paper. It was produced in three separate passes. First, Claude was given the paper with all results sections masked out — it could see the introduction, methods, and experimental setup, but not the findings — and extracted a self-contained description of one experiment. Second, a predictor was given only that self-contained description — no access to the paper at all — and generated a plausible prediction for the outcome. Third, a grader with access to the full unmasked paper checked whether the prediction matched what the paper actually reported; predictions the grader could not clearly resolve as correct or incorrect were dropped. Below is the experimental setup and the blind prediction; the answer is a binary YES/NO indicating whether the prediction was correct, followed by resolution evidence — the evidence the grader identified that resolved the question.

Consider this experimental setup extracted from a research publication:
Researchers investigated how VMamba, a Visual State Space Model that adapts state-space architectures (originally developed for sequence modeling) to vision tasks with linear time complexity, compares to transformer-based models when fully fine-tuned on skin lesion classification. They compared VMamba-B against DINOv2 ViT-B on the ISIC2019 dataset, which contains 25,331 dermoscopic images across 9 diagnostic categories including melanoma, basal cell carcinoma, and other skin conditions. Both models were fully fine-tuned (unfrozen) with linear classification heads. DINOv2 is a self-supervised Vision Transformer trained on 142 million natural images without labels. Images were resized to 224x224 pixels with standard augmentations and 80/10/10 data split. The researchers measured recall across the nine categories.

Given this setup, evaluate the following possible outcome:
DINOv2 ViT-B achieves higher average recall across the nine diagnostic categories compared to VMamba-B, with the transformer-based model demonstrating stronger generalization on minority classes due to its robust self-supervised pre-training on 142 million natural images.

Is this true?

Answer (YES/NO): NO